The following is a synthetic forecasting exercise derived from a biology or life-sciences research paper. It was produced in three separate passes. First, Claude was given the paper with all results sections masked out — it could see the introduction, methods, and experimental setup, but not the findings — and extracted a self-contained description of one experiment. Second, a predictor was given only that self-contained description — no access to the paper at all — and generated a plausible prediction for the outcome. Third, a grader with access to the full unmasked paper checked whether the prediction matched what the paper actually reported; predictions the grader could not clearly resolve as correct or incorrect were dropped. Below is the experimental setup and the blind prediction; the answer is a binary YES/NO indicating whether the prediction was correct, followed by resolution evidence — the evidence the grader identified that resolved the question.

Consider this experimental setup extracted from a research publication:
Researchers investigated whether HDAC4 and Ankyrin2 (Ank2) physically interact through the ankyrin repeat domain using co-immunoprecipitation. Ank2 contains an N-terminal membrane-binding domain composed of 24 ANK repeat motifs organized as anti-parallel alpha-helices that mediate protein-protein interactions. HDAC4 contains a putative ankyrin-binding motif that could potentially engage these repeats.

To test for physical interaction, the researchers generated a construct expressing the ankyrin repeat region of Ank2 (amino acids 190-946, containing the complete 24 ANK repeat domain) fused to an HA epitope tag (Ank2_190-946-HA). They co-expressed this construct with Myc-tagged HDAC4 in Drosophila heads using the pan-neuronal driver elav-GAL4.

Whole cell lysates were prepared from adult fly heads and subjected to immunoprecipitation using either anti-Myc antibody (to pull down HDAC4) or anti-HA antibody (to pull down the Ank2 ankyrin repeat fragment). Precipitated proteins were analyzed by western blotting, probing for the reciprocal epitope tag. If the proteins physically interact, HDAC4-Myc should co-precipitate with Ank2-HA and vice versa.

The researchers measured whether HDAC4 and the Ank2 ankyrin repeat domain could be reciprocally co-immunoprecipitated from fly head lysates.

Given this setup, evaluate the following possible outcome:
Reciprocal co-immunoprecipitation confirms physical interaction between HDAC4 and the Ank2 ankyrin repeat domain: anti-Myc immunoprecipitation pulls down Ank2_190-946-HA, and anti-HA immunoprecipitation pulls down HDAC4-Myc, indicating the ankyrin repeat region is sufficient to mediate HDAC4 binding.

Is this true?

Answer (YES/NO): NO